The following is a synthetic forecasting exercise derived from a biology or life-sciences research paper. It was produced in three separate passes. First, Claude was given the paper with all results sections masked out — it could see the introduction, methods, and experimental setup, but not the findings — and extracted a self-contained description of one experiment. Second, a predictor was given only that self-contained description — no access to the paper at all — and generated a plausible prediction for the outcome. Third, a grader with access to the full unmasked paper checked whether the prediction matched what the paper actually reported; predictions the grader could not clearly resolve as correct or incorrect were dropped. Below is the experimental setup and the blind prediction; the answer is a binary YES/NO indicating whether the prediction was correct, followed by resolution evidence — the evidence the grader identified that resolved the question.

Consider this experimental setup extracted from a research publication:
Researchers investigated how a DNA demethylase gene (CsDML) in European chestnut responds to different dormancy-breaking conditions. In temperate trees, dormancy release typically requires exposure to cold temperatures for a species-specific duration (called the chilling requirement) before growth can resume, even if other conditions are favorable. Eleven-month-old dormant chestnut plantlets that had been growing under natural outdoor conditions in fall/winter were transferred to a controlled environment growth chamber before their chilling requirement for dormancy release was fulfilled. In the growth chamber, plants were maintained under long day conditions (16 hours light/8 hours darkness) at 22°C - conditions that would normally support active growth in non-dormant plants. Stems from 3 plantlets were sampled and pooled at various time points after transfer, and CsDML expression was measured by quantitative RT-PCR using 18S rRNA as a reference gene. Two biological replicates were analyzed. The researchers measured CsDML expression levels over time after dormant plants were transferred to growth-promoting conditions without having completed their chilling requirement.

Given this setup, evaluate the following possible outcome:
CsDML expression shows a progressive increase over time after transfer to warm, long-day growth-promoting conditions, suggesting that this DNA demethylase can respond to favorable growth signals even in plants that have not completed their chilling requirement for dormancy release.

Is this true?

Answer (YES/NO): NO